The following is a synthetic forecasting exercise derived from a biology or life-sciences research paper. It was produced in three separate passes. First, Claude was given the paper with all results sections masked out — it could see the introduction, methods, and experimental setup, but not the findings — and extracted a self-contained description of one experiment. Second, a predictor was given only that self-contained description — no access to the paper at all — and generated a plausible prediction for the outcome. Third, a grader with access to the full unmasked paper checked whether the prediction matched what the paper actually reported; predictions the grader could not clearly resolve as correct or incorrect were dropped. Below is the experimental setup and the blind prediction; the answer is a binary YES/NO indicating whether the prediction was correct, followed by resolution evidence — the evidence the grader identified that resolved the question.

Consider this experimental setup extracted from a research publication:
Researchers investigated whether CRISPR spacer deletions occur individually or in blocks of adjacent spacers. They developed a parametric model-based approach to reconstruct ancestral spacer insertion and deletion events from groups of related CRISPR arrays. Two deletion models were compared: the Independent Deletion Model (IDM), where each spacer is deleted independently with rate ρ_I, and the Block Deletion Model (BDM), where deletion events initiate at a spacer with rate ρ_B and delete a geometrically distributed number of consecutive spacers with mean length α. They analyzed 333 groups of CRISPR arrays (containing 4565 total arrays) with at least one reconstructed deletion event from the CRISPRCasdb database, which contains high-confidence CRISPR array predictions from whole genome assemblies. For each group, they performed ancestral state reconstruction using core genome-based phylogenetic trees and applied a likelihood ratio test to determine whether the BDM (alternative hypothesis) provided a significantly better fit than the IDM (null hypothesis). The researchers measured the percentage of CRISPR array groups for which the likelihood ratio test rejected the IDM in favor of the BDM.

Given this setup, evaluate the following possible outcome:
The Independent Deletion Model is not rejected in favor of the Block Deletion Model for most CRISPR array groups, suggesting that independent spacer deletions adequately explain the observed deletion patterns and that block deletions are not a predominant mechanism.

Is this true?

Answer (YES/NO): NO